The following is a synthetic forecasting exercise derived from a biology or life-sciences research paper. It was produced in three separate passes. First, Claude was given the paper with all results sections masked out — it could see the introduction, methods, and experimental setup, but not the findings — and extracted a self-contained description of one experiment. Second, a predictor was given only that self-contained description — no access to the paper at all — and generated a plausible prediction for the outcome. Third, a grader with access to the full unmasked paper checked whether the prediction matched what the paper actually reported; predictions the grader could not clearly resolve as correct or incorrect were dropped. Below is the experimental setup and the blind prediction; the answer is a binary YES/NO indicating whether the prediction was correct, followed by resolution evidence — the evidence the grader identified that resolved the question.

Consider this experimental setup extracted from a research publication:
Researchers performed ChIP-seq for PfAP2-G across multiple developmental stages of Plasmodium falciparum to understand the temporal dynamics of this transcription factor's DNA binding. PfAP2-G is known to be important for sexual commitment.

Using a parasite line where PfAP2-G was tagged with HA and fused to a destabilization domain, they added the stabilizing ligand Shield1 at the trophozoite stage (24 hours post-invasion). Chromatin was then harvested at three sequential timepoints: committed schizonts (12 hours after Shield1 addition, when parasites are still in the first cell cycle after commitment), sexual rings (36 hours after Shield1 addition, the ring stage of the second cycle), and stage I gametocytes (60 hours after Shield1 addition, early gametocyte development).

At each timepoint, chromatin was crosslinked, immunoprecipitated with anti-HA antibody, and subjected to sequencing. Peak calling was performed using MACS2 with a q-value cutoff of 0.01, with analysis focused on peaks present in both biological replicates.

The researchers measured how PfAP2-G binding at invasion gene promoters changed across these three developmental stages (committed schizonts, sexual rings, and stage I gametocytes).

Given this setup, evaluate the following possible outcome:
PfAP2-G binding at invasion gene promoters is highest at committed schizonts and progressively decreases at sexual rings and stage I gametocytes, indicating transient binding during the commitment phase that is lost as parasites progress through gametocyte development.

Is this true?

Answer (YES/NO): YES